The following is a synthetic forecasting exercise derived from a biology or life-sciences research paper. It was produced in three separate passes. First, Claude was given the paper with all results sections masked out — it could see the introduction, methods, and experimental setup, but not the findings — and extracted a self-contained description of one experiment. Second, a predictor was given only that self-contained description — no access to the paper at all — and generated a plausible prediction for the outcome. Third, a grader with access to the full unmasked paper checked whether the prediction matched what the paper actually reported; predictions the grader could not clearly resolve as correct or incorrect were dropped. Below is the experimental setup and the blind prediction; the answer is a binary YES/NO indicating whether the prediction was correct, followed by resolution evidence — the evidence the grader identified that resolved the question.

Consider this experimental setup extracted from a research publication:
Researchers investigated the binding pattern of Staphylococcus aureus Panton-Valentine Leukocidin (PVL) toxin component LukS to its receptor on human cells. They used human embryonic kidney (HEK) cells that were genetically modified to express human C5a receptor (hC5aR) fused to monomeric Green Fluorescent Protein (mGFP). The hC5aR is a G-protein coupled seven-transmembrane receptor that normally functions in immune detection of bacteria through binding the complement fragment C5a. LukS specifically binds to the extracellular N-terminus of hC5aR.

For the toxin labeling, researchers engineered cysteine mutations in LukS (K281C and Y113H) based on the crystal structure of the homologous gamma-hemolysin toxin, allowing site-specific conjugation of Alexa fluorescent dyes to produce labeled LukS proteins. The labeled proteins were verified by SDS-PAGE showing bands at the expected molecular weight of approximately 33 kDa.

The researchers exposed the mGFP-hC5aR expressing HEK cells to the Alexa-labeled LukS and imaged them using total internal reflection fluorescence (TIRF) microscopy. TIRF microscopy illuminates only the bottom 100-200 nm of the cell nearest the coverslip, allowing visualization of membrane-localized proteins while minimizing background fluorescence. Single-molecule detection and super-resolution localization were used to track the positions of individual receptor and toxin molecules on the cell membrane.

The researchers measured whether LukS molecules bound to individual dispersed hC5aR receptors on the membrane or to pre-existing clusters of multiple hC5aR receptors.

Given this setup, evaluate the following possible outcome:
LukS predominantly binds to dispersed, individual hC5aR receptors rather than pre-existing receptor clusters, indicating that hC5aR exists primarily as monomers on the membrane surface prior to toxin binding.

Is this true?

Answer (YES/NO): NO